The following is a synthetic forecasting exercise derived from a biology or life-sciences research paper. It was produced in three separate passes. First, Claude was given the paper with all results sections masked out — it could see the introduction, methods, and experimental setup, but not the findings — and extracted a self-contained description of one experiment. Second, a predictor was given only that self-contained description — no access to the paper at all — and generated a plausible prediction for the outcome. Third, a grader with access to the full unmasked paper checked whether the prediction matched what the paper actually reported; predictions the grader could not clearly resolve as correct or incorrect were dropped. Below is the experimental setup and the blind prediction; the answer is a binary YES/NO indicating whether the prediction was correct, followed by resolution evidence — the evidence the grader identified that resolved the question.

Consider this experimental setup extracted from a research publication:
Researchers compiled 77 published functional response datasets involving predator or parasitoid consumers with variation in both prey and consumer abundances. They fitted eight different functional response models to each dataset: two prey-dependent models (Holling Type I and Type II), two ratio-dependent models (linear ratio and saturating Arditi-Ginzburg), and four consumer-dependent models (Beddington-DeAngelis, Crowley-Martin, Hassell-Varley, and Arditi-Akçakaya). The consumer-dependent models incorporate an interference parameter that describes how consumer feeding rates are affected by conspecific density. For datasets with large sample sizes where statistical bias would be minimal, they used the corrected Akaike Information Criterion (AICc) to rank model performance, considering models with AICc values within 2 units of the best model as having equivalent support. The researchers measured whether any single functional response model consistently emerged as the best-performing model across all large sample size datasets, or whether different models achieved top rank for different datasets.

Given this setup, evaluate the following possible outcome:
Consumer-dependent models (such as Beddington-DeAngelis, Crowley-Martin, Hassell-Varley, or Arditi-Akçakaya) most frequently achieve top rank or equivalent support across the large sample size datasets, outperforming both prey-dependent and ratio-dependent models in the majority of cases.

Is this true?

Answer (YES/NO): YES